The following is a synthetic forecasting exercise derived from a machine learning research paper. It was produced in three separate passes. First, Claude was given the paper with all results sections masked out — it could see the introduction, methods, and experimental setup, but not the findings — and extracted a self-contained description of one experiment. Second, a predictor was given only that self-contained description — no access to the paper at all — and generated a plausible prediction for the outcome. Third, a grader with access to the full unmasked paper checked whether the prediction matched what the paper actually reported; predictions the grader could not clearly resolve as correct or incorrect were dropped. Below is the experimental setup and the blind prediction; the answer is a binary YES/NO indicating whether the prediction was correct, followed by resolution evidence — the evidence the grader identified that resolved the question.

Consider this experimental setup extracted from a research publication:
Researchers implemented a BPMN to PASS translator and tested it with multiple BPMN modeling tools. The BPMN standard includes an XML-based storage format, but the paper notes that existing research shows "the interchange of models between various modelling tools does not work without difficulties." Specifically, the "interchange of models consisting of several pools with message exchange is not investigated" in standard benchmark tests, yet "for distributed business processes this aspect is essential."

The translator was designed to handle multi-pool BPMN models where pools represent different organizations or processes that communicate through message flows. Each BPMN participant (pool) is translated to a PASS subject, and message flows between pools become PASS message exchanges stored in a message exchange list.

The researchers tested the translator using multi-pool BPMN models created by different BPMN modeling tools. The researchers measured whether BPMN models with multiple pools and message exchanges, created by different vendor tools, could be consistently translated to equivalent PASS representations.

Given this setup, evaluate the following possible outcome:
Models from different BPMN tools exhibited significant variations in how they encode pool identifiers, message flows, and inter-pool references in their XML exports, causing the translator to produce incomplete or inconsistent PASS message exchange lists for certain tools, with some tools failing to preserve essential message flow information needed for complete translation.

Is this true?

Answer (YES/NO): NO